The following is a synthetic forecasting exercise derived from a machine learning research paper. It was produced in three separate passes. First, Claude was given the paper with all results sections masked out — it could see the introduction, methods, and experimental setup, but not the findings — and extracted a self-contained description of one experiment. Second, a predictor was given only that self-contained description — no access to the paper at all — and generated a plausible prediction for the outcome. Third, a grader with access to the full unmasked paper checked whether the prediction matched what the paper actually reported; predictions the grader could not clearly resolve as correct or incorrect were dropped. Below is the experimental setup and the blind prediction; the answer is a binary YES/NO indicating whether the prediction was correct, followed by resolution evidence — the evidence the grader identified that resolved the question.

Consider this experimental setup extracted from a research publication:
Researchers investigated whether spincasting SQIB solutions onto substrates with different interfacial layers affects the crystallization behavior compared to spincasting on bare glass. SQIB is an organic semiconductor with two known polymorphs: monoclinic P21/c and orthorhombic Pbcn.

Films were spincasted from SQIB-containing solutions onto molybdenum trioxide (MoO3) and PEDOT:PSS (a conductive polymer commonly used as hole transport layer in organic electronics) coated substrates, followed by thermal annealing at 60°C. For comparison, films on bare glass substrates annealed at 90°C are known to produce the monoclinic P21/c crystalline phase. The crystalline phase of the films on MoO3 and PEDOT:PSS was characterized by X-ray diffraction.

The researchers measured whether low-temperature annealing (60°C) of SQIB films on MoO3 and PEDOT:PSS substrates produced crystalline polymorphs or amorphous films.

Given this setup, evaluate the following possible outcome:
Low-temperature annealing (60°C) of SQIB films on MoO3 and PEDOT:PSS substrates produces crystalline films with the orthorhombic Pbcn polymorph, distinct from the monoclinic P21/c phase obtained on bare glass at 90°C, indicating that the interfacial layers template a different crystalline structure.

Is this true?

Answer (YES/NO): NO